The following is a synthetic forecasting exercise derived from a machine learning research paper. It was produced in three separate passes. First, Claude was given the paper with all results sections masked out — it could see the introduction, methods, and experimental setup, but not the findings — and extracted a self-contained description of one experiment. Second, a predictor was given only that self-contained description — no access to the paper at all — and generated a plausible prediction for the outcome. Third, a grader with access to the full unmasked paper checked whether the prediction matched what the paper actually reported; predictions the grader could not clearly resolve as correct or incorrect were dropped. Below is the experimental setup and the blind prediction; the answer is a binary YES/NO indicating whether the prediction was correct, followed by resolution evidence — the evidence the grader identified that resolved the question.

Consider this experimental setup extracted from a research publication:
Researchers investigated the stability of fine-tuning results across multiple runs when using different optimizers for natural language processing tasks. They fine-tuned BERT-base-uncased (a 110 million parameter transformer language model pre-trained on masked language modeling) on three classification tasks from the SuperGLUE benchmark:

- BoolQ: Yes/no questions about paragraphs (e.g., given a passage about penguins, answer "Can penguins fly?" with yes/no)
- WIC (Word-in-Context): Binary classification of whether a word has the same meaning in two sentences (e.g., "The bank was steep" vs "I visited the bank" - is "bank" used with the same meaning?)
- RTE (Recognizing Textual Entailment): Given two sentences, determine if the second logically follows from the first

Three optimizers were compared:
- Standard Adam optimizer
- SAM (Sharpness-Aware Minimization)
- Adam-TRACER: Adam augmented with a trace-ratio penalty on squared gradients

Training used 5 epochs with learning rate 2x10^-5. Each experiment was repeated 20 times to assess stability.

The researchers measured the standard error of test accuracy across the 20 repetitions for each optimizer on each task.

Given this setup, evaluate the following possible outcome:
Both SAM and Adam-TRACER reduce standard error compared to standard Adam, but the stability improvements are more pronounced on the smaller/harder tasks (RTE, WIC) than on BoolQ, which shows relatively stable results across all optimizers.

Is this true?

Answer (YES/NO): NO